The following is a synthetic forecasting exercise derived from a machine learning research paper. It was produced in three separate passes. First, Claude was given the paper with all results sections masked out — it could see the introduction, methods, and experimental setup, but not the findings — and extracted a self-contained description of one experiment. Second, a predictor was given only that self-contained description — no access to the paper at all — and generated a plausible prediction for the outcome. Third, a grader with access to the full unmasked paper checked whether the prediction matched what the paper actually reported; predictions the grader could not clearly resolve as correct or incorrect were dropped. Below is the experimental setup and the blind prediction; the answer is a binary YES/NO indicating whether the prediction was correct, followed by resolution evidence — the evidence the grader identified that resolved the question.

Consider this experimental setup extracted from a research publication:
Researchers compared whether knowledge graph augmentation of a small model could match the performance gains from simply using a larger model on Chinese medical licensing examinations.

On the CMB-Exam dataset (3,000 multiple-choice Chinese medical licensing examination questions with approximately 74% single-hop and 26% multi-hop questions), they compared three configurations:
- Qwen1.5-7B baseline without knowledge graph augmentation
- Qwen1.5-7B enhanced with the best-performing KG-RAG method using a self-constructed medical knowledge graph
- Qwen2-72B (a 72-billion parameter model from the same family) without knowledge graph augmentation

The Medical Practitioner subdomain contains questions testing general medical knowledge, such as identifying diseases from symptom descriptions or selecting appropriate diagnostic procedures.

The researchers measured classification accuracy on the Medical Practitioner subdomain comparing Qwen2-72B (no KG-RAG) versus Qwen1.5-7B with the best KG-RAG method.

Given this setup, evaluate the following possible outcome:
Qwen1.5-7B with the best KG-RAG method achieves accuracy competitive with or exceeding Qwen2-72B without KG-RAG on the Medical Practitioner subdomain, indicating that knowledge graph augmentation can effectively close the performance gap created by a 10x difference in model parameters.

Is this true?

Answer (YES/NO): NO